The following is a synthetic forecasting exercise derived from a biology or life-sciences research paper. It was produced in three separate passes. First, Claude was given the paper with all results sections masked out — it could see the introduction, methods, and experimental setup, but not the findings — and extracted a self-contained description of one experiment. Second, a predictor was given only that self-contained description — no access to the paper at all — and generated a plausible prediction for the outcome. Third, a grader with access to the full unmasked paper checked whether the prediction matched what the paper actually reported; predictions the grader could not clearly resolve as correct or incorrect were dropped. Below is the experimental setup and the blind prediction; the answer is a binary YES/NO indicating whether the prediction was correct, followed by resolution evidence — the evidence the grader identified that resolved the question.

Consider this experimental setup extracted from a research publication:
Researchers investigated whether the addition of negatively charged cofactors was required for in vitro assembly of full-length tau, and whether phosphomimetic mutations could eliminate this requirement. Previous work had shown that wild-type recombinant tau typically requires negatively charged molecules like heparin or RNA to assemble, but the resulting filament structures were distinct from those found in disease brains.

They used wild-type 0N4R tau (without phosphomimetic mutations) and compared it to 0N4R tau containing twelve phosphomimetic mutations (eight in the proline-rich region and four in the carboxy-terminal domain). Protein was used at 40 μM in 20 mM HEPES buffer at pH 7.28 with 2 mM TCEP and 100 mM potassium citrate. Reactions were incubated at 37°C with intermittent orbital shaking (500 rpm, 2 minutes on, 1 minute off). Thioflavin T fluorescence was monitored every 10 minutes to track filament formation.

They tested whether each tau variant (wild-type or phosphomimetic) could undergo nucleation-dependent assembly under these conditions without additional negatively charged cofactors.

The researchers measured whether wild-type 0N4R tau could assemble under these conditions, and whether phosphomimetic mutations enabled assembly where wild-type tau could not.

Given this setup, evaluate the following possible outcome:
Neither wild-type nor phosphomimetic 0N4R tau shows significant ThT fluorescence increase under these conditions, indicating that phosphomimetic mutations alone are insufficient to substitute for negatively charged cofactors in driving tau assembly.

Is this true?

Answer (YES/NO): NO